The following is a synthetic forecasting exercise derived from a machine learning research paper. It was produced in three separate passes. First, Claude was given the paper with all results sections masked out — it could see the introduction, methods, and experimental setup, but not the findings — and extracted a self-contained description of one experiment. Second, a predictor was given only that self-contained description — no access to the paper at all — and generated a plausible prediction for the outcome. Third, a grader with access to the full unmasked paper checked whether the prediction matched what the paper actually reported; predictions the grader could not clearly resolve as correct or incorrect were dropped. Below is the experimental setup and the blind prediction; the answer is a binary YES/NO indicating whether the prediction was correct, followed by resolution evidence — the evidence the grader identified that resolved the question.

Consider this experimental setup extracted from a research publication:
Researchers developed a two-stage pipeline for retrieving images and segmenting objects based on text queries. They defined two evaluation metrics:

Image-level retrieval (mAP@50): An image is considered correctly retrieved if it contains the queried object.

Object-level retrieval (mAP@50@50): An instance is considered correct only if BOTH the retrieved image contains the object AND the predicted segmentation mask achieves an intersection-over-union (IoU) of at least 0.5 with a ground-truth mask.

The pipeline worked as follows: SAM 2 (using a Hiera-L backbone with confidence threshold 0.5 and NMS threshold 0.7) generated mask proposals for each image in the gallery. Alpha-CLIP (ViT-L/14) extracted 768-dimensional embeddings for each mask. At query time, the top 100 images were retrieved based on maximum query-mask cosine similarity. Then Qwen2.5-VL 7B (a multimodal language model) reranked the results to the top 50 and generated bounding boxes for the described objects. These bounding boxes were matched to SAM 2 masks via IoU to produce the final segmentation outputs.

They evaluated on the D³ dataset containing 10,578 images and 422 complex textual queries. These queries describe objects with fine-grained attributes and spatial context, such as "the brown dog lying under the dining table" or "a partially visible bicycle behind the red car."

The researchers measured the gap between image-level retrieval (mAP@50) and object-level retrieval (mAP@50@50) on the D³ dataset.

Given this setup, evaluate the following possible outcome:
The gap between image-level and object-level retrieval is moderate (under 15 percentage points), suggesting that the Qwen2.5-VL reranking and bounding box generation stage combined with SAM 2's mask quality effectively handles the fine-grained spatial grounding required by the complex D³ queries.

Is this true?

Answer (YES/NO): YES